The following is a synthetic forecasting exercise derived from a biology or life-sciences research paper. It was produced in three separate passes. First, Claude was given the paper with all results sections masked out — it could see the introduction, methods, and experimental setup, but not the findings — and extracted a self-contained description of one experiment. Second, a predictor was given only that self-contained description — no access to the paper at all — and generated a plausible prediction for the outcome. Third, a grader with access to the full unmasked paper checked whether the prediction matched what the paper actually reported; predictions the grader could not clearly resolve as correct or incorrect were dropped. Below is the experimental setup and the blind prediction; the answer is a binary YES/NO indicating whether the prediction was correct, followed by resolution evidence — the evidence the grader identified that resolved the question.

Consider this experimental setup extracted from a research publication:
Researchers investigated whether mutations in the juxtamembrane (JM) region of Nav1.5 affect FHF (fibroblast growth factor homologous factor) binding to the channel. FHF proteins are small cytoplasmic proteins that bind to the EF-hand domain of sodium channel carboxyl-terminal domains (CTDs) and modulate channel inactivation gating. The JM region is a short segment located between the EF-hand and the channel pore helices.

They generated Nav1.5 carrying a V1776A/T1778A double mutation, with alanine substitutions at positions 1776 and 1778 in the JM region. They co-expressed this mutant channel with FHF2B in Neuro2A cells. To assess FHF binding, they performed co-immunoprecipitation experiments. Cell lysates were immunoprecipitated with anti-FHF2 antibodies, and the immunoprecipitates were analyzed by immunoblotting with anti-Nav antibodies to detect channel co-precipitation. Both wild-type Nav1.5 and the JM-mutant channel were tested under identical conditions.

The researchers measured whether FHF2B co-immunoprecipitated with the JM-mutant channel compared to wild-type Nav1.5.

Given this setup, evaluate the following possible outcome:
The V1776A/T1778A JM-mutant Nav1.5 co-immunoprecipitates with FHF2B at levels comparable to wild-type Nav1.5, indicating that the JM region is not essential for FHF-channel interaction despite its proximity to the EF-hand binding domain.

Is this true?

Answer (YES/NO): YES